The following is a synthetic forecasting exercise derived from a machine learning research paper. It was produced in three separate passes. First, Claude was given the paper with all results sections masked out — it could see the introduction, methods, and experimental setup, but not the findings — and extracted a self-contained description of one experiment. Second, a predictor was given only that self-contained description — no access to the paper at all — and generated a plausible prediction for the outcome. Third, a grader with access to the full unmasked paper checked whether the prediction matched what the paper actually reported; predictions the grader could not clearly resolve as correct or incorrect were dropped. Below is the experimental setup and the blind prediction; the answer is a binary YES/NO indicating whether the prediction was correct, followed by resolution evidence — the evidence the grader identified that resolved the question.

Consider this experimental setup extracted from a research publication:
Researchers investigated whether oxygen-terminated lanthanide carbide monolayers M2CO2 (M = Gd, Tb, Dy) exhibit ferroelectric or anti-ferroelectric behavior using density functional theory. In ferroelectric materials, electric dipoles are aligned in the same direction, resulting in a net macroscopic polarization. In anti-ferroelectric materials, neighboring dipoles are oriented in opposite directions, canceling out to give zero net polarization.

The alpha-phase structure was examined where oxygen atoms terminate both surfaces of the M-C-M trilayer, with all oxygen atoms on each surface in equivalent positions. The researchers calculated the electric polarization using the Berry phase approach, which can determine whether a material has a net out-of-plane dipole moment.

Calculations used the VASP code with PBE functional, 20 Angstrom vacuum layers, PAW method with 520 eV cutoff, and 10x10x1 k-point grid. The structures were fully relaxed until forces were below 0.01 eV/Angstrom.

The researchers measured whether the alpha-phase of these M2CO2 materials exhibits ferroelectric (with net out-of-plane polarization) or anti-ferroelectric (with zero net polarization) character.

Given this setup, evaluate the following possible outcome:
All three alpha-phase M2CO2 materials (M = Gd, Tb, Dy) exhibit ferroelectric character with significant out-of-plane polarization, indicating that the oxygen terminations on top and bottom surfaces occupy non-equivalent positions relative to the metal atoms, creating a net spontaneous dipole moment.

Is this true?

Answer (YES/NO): YES